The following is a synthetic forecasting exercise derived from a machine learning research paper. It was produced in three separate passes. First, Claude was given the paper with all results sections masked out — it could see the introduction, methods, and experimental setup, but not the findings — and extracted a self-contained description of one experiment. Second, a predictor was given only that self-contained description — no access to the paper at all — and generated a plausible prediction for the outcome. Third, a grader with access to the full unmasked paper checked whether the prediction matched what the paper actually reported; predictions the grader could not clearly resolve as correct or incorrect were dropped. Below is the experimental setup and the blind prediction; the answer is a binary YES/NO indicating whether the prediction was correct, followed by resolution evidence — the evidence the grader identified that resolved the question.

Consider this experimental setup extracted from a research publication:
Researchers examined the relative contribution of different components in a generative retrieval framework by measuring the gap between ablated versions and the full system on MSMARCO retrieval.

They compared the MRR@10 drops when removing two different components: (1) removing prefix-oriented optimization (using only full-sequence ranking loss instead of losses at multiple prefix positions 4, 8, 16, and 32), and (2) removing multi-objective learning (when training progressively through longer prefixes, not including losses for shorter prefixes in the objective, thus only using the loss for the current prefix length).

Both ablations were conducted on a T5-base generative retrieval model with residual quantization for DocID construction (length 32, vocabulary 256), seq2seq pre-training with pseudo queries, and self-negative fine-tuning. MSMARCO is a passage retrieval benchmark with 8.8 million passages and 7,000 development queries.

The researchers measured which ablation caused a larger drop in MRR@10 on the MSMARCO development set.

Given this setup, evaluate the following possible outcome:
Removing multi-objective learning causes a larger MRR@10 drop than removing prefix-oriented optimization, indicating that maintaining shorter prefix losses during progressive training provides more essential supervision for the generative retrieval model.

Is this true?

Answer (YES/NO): NO